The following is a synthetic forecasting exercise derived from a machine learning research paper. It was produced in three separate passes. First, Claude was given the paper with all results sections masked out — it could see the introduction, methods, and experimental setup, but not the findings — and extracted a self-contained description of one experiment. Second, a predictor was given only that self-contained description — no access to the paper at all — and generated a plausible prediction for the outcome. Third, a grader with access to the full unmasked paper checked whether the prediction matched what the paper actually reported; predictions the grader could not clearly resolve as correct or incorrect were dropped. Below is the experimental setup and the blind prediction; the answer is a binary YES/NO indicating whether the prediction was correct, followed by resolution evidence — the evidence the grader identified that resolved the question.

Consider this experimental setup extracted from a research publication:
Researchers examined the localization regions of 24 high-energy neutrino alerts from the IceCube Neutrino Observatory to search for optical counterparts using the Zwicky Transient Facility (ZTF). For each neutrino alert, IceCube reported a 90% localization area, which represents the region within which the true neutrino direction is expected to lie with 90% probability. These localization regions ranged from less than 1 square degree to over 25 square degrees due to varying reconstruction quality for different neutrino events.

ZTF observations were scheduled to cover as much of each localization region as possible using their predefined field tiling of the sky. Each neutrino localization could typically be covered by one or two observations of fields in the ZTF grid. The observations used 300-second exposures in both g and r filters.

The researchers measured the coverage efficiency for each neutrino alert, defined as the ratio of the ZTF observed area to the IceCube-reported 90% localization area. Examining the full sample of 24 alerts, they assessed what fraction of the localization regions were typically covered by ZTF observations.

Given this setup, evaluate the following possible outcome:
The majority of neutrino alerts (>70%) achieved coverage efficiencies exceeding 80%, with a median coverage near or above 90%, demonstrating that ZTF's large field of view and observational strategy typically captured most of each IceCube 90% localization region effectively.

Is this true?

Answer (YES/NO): NO